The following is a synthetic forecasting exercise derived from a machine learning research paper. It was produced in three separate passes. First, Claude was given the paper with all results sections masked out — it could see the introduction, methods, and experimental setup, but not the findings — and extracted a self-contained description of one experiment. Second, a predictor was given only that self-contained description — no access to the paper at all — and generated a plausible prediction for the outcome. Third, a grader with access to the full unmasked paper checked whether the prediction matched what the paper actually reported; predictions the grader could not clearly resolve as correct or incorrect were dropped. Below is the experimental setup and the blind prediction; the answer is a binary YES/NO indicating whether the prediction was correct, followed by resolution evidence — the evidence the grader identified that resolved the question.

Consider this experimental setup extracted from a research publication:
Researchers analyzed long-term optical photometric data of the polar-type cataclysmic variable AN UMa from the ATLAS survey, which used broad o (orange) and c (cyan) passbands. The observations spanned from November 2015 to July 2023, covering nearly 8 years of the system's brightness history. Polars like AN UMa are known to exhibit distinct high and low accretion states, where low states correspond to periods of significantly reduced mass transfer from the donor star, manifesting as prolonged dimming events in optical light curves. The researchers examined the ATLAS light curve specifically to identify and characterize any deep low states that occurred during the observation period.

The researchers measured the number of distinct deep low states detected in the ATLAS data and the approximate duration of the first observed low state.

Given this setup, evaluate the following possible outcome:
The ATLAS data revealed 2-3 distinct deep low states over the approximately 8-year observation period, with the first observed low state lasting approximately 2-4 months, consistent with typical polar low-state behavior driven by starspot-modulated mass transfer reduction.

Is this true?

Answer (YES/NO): NO